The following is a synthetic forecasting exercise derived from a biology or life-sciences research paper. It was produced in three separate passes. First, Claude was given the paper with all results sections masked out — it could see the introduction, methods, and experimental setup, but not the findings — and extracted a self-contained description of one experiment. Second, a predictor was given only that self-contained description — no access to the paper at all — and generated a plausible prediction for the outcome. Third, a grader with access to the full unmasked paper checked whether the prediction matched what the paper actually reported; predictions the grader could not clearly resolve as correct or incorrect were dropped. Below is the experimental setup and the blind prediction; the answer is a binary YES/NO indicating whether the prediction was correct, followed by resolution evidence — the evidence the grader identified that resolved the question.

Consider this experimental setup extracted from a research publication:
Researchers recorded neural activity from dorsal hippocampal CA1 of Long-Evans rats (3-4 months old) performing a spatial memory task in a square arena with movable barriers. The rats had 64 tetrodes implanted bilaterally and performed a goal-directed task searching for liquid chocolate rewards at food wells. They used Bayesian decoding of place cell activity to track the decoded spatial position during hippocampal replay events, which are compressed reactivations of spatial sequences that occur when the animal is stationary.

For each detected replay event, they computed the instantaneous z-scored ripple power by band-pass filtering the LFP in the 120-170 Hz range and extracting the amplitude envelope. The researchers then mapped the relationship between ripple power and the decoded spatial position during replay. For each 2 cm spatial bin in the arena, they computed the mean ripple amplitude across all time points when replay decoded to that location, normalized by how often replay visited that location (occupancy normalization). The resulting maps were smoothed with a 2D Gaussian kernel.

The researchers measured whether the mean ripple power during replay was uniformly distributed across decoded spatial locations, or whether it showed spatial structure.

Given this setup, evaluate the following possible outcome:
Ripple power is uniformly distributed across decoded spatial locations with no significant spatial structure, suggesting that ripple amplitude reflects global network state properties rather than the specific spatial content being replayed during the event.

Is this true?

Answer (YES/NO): NO